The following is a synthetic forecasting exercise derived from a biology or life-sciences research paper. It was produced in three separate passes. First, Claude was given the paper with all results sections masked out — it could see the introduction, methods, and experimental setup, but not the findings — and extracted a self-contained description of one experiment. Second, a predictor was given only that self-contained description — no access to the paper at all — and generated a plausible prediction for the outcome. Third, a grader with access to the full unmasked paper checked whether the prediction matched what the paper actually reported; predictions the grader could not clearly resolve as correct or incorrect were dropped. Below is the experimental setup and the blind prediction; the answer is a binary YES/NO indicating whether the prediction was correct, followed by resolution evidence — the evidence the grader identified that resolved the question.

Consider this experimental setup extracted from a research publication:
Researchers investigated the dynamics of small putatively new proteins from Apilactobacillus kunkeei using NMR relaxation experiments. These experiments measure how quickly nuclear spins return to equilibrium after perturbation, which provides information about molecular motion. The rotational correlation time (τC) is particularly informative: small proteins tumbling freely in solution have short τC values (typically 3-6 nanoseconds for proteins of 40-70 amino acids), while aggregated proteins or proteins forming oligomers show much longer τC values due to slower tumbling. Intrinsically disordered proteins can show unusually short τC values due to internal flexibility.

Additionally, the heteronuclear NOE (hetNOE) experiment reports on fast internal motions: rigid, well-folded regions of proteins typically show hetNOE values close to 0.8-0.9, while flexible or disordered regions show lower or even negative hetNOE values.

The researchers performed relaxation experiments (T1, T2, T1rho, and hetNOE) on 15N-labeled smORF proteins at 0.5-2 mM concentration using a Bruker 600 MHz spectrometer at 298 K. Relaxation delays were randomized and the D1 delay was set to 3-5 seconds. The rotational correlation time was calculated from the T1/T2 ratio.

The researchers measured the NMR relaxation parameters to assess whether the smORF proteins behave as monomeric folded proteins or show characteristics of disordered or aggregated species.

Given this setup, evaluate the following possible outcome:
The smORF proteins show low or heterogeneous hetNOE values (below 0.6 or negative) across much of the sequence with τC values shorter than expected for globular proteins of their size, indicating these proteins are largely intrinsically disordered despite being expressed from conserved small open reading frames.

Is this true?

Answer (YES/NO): NO